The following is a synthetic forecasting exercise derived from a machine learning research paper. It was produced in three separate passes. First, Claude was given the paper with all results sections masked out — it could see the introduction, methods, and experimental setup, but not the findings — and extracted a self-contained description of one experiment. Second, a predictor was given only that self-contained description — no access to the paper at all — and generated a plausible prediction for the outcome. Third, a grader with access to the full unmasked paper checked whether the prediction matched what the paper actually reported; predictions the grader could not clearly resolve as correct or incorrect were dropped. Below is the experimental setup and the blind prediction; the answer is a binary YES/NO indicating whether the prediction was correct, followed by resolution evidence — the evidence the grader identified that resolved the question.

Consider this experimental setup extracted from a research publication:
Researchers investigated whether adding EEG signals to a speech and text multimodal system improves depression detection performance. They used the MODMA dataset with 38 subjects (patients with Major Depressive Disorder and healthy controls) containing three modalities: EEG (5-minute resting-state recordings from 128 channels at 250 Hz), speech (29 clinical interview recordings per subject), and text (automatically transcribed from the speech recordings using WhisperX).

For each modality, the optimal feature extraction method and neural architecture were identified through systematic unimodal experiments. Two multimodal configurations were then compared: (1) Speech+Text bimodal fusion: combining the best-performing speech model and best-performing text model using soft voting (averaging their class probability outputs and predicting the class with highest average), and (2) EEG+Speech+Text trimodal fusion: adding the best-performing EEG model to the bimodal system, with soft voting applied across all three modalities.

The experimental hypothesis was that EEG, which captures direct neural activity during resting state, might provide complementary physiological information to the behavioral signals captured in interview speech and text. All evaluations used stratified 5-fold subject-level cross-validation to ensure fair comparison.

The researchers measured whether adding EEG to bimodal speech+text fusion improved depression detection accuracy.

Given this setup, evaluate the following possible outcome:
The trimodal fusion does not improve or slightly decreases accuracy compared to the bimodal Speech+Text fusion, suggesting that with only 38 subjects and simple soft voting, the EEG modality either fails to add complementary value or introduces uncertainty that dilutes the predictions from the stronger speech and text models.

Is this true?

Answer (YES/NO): NO